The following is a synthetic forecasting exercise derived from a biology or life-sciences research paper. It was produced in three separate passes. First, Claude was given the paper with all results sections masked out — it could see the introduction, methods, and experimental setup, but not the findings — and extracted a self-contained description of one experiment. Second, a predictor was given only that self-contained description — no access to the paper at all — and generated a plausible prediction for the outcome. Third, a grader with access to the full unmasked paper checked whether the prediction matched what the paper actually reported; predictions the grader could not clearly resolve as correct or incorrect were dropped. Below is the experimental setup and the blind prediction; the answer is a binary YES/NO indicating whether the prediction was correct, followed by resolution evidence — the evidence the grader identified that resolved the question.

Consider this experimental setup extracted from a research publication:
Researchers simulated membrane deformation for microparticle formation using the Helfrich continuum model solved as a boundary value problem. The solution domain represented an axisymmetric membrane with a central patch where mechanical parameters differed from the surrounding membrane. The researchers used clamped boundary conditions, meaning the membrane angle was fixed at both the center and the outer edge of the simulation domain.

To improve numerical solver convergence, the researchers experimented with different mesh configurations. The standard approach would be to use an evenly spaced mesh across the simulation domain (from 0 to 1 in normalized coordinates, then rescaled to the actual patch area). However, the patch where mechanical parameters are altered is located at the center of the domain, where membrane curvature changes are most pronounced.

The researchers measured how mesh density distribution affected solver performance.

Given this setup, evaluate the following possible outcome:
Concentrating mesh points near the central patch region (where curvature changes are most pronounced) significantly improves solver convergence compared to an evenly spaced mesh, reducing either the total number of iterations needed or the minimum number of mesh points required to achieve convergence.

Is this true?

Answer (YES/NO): YES